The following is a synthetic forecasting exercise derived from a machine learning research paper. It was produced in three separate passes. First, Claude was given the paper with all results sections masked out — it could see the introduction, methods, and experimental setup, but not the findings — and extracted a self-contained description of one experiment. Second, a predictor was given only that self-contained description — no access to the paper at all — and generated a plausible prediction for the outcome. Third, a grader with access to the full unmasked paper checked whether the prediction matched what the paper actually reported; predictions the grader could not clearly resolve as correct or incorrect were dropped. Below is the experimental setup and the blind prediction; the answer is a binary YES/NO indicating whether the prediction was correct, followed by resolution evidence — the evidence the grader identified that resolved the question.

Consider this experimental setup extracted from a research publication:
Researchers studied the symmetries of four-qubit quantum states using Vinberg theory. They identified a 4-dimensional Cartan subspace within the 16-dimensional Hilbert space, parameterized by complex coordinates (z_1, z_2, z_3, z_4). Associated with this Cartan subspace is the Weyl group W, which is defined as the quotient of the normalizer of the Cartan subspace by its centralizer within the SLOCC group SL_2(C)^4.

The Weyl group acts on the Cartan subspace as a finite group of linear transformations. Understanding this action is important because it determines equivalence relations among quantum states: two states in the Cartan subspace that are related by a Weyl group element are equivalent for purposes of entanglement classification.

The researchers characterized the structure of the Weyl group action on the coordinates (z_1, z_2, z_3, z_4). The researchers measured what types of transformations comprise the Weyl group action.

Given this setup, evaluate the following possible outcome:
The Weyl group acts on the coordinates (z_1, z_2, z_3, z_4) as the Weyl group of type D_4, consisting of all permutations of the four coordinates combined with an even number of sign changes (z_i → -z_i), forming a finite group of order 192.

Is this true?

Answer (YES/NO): YES